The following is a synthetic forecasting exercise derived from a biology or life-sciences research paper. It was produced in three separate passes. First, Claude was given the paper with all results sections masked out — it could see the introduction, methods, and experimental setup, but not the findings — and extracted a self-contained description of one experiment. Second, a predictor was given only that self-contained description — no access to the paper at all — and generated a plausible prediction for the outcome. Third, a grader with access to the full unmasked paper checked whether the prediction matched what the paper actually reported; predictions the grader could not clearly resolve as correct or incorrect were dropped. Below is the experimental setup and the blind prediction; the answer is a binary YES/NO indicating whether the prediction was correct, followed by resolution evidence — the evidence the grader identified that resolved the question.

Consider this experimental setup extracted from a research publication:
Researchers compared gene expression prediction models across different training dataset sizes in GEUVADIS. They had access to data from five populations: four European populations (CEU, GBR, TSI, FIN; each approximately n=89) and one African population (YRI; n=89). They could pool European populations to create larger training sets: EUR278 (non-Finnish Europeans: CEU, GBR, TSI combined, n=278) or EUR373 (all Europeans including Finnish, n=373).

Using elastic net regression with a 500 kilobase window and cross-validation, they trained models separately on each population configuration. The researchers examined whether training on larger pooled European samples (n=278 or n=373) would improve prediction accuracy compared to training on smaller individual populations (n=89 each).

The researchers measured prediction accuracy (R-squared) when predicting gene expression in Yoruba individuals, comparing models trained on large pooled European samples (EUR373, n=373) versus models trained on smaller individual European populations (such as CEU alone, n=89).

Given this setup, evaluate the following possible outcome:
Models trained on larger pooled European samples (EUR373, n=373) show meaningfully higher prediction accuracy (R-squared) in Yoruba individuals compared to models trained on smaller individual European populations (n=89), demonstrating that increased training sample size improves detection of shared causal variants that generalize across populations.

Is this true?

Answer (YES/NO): NO